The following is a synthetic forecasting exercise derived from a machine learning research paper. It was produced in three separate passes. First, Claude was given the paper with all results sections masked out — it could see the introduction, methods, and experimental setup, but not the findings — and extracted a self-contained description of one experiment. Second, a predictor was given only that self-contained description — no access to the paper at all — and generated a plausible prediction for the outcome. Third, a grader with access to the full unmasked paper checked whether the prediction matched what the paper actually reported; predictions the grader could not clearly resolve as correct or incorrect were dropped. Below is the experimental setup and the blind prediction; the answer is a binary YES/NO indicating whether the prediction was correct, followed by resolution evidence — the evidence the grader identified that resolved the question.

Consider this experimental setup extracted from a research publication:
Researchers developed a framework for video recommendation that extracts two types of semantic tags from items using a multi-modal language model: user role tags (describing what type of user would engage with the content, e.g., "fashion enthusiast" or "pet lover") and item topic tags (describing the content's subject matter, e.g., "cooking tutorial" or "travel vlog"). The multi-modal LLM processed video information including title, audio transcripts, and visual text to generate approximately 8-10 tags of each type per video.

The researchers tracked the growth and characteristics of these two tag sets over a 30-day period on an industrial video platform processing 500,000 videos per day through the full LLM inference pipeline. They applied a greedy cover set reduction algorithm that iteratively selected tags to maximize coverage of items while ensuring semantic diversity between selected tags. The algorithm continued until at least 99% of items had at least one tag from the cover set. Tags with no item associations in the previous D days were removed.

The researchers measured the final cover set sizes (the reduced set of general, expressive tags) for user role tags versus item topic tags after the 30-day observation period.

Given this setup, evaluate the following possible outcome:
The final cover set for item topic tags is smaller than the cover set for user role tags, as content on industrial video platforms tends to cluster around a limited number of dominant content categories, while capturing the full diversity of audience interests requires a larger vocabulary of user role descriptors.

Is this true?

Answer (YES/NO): NO